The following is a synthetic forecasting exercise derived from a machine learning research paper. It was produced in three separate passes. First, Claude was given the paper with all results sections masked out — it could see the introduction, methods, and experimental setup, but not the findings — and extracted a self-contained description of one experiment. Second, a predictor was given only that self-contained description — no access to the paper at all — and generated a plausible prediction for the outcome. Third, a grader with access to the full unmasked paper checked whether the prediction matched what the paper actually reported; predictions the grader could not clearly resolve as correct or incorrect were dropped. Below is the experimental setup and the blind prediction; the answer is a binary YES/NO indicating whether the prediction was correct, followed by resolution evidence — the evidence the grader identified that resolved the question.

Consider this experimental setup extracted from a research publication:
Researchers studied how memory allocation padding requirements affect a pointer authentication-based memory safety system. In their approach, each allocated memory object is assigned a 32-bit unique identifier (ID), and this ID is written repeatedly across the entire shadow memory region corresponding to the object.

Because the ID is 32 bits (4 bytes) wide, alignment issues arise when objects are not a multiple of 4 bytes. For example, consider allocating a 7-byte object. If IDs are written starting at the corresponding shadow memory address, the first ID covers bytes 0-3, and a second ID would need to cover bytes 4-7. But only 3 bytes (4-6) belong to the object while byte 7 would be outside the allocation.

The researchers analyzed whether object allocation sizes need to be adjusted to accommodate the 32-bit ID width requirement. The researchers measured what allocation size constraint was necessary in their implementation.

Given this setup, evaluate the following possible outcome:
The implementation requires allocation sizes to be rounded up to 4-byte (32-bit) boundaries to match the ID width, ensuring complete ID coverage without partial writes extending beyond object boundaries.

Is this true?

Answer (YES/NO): YES